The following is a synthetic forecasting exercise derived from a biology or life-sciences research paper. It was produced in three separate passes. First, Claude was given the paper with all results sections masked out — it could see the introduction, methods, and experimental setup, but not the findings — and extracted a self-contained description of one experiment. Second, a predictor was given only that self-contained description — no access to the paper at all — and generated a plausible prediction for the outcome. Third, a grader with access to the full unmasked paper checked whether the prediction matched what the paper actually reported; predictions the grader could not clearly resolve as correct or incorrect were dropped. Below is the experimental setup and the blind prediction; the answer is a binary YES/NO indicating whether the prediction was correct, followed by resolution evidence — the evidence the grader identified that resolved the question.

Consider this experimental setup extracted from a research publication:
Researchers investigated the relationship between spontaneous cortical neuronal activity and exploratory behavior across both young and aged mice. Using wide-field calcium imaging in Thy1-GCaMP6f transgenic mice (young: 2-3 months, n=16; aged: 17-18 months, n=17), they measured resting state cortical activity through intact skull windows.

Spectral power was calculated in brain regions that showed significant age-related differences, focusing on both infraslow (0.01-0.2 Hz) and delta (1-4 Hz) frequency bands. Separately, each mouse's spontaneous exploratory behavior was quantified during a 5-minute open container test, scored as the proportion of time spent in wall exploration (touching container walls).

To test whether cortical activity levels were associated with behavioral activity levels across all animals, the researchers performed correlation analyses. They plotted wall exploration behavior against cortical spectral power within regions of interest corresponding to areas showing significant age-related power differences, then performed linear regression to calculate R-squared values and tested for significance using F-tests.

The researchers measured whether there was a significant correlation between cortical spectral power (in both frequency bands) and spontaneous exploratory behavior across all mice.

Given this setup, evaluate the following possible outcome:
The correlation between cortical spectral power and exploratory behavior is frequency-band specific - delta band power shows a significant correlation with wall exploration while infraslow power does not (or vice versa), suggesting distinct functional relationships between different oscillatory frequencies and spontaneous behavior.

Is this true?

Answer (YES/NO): YES